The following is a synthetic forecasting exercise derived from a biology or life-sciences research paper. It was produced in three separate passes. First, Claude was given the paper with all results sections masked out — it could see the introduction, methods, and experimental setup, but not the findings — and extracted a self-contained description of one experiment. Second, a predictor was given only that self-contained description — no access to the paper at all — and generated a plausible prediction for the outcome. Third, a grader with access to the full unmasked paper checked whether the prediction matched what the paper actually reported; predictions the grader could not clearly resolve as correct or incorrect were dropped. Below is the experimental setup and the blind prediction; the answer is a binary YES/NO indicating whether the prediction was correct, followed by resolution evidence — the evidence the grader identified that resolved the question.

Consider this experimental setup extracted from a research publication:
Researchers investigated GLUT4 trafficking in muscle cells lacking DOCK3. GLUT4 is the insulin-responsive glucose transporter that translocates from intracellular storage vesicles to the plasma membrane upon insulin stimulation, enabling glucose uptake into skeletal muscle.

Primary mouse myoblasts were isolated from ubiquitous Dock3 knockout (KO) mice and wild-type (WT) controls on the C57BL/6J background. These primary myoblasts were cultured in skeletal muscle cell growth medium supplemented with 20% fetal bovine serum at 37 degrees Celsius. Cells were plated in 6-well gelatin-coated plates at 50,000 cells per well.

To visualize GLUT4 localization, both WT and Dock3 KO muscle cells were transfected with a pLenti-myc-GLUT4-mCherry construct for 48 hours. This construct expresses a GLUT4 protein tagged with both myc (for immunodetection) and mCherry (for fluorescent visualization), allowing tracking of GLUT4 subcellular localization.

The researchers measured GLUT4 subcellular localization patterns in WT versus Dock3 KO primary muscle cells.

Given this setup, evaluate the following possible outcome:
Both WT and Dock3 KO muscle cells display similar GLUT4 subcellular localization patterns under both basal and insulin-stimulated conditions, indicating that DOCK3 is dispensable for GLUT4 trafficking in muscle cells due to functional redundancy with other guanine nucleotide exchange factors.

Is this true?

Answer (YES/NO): NO